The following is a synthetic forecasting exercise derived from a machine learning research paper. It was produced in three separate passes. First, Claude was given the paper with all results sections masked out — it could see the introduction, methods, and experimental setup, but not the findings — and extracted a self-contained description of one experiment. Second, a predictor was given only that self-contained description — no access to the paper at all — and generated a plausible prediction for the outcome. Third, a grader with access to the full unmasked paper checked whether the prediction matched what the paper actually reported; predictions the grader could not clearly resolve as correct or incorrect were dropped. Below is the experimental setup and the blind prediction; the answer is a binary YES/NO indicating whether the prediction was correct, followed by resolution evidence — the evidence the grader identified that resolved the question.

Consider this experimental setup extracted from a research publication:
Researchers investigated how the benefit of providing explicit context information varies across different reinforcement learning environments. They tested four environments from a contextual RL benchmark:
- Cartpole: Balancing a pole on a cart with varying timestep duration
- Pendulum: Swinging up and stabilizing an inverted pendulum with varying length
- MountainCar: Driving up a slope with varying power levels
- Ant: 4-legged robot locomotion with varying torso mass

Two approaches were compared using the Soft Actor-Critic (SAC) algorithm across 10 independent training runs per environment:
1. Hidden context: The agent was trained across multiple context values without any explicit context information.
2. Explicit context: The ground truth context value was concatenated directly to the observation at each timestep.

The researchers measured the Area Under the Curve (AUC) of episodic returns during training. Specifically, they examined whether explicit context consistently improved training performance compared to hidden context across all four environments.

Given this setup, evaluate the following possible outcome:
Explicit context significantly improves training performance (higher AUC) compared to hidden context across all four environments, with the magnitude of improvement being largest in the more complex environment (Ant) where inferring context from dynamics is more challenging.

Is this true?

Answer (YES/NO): NO